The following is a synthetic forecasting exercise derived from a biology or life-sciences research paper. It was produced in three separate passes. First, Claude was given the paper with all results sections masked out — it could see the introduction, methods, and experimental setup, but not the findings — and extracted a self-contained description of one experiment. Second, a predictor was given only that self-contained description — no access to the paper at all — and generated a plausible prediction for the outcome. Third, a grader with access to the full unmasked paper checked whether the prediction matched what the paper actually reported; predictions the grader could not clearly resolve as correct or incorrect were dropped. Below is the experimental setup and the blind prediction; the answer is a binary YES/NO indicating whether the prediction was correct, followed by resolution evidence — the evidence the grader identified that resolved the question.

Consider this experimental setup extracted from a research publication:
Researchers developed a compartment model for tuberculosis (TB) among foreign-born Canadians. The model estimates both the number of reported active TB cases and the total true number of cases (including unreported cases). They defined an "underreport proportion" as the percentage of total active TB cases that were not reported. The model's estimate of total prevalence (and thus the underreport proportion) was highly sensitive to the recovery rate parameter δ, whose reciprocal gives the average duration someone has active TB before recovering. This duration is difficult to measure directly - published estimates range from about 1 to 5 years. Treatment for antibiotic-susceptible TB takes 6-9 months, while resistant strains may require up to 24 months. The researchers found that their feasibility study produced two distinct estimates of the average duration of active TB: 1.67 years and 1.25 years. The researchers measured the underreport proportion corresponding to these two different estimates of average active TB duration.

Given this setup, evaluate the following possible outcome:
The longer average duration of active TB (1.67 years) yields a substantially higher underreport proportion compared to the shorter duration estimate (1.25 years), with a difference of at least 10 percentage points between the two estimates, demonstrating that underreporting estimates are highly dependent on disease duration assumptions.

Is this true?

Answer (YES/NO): YES